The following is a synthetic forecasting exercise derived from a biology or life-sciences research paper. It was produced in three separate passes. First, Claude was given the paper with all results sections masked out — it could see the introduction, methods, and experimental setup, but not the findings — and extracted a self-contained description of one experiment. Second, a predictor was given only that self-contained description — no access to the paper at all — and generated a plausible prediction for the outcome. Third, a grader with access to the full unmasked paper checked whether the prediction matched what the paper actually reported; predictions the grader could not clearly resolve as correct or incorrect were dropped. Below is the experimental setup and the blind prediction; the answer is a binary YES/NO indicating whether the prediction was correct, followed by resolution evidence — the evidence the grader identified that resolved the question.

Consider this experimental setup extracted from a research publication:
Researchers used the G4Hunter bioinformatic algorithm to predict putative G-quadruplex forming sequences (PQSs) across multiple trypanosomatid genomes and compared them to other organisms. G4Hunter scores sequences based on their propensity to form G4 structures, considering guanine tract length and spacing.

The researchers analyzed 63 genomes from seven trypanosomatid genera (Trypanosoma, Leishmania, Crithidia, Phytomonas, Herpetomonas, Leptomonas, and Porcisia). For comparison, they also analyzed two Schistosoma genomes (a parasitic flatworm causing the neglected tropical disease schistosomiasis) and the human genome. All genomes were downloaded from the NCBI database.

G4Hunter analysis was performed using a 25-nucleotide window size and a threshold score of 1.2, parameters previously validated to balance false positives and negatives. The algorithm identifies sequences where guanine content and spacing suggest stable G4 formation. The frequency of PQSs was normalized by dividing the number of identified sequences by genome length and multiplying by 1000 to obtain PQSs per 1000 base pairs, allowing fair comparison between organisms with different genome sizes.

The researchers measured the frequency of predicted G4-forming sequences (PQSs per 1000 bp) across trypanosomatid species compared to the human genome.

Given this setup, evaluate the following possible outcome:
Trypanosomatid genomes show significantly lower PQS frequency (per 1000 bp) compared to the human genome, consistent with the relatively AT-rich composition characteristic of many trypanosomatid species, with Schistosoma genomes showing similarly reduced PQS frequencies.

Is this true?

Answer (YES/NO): NO